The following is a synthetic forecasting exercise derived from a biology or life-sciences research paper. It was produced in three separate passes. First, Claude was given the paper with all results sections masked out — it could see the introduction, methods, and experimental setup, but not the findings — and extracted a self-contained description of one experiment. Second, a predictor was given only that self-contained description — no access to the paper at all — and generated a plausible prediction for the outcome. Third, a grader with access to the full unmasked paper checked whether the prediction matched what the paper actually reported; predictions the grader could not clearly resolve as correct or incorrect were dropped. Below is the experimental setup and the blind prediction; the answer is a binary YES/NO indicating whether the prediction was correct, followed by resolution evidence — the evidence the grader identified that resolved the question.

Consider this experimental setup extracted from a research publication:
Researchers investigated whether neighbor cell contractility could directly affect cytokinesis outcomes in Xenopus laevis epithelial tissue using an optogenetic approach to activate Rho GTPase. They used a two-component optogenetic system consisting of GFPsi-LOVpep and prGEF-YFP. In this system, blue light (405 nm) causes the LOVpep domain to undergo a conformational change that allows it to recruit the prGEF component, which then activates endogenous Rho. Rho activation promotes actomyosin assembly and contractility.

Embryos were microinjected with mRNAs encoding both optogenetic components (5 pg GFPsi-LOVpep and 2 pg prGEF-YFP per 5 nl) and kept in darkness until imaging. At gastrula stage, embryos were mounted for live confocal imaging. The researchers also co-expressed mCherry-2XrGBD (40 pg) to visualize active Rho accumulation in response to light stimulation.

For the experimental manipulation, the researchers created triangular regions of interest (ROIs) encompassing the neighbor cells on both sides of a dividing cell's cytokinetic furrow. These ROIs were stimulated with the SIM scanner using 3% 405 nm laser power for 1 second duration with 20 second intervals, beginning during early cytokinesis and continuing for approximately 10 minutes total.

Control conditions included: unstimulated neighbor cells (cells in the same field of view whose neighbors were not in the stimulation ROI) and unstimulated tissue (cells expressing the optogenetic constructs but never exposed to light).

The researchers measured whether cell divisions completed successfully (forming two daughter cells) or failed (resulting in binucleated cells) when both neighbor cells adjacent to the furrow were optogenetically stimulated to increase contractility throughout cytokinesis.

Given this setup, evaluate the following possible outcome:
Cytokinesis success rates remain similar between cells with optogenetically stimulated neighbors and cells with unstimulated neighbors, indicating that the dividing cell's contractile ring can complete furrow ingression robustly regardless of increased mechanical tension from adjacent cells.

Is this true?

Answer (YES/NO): NO